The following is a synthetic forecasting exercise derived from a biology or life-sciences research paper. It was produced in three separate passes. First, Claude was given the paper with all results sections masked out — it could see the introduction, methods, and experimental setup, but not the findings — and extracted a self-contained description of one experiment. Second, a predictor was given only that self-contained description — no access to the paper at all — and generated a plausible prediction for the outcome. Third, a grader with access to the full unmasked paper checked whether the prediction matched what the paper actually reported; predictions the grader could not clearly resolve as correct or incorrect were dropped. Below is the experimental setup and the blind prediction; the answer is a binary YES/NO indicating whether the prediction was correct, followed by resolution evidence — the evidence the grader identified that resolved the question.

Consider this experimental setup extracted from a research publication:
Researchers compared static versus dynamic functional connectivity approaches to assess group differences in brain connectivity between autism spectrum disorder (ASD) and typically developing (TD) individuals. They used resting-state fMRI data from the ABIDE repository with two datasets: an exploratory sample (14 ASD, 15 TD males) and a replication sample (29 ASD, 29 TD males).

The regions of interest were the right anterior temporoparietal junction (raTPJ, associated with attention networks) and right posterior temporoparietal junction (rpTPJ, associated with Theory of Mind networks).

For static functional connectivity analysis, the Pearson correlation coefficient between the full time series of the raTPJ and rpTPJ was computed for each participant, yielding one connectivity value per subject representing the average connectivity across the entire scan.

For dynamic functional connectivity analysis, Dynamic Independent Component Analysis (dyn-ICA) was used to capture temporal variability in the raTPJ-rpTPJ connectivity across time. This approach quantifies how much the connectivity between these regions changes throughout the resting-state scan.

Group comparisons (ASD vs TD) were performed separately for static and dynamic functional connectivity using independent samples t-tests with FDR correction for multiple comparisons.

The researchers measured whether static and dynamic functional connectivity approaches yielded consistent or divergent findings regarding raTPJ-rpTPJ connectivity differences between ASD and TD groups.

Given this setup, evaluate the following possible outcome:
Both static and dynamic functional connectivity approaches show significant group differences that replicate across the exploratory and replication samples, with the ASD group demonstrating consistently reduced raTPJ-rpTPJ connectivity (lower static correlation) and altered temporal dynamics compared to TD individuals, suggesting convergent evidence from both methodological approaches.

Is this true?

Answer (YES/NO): NO